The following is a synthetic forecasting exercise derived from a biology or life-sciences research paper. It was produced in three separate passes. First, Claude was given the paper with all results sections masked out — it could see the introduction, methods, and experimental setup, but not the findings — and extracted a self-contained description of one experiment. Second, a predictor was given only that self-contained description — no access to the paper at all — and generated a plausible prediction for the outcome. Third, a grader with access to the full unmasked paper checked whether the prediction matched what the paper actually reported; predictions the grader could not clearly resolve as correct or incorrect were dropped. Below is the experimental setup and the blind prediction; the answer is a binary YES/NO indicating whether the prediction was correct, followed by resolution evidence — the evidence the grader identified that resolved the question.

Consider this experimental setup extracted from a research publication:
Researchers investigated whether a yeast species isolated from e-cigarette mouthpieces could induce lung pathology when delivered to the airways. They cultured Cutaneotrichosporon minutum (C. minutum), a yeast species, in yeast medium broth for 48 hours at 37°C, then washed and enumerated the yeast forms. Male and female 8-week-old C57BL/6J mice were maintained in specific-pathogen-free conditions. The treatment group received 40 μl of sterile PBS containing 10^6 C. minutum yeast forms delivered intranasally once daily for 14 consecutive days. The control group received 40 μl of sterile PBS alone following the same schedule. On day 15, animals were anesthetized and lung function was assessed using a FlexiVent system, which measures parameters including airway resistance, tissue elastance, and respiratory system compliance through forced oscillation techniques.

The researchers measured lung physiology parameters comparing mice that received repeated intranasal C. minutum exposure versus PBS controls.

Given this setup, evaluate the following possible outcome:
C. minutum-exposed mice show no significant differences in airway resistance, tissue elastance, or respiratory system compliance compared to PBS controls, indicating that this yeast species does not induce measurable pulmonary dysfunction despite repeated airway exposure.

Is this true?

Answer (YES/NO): NO